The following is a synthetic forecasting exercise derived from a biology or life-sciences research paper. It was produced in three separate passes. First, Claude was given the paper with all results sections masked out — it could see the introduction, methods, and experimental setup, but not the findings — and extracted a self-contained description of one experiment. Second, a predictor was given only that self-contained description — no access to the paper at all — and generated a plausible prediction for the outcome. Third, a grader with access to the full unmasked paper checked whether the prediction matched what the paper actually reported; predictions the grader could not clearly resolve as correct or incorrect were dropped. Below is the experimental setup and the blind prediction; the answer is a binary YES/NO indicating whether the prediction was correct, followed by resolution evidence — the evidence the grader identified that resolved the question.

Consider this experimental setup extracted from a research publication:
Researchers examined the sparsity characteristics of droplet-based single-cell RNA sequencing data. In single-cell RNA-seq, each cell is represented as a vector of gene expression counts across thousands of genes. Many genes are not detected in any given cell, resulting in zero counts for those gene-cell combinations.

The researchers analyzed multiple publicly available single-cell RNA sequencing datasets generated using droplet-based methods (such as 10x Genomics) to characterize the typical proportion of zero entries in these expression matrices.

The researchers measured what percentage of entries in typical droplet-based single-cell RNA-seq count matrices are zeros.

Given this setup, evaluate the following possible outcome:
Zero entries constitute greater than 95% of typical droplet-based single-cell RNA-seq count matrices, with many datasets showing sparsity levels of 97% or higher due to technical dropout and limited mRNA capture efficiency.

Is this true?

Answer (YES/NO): NO